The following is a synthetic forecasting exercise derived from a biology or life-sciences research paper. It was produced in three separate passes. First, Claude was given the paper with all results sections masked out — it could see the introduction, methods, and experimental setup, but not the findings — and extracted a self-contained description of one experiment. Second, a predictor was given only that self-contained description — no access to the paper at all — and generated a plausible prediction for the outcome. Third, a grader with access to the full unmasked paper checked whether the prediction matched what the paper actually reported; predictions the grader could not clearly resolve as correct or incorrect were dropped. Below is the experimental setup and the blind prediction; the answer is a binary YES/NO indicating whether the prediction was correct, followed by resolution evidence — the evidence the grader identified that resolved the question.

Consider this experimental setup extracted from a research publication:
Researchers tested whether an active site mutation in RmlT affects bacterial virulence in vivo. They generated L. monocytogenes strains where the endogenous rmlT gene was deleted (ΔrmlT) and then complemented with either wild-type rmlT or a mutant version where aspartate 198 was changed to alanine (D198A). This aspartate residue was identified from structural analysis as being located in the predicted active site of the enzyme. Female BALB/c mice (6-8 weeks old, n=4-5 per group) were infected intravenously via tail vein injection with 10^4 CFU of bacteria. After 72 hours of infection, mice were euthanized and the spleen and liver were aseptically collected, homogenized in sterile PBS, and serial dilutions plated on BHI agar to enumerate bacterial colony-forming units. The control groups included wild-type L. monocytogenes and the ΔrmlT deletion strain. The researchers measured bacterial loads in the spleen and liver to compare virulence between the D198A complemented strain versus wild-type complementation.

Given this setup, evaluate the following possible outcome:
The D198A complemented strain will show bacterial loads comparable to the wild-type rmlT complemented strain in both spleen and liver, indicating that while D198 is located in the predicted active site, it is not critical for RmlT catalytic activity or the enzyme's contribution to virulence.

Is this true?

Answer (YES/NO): NO